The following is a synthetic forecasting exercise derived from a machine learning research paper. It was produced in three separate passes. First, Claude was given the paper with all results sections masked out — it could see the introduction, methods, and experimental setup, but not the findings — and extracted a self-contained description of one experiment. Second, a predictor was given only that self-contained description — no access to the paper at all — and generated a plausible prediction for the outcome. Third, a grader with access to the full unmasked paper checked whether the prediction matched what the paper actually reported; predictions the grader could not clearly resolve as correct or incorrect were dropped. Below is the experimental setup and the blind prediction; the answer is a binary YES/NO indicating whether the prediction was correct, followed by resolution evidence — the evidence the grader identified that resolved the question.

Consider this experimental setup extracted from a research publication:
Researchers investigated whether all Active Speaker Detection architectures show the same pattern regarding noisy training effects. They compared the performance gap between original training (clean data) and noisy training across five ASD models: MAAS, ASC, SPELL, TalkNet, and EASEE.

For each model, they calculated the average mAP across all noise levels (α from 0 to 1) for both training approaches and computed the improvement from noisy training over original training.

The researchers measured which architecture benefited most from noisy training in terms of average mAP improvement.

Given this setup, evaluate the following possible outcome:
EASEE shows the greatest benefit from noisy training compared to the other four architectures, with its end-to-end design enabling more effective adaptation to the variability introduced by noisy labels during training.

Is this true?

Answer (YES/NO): NO